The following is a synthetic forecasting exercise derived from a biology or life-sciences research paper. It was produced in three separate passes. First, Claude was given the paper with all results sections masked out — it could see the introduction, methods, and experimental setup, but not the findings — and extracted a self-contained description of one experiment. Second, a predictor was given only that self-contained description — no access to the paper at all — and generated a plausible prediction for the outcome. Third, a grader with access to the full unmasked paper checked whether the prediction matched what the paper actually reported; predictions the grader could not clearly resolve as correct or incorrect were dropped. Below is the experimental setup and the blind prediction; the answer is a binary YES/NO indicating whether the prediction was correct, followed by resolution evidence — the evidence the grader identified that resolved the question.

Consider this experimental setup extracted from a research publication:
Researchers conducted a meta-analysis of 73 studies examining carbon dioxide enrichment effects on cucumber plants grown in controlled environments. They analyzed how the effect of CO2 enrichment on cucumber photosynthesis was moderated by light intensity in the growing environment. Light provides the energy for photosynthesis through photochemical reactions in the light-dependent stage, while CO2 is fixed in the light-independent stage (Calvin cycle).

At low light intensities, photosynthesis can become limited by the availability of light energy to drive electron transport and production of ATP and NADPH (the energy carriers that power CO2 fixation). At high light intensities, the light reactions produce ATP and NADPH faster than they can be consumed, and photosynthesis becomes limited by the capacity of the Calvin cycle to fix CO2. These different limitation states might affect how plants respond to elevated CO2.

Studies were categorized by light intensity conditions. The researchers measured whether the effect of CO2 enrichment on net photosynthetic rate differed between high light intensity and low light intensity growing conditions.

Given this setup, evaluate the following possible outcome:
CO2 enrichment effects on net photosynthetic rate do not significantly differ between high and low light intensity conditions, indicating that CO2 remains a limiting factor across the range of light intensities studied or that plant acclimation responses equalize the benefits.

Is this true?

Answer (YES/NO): NO